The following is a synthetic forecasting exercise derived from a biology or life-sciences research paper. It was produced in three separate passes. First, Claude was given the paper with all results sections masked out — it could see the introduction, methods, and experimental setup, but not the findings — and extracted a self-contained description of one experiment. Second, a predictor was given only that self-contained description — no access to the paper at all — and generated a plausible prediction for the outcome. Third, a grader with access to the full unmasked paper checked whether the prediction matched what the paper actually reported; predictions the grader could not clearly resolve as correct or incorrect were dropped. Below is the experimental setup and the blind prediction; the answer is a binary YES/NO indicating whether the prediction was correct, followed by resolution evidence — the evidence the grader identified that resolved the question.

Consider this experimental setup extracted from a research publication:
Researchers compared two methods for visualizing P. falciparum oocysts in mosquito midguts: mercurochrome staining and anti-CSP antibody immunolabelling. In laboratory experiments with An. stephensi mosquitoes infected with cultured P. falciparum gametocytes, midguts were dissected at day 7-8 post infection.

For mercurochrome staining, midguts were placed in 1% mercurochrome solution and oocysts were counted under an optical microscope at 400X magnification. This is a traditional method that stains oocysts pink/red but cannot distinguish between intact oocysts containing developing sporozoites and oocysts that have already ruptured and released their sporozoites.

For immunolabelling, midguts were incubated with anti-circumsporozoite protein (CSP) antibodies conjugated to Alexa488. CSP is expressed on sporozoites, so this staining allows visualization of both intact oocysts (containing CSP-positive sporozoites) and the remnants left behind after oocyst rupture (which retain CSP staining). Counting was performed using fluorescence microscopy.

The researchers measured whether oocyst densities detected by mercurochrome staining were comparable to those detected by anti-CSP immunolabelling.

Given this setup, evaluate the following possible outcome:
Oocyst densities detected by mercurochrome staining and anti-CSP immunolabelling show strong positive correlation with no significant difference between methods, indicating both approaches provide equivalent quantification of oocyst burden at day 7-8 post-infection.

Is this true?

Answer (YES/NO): NO